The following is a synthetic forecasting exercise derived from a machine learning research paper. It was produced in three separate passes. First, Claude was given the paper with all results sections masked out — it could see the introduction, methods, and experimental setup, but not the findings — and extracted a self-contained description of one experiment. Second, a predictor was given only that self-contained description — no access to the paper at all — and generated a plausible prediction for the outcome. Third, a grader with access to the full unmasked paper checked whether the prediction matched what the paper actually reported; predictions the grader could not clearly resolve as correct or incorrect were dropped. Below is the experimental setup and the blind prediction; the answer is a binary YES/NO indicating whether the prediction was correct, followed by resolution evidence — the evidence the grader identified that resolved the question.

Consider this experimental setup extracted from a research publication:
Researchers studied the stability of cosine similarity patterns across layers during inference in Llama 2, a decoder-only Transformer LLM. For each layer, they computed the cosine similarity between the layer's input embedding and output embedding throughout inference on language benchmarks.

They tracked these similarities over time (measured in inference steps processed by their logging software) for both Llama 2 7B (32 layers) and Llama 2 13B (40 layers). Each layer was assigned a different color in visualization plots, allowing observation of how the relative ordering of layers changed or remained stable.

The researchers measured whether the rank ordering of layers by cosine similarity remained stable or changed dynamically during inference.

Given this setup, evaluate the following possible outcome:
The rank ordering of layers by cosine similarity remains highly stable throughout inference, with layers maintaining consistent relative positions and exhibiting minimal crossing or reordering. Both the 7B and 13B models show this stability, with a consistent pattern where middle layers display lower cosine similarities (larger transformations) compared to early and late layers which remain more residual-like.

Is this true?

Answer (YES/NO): NO